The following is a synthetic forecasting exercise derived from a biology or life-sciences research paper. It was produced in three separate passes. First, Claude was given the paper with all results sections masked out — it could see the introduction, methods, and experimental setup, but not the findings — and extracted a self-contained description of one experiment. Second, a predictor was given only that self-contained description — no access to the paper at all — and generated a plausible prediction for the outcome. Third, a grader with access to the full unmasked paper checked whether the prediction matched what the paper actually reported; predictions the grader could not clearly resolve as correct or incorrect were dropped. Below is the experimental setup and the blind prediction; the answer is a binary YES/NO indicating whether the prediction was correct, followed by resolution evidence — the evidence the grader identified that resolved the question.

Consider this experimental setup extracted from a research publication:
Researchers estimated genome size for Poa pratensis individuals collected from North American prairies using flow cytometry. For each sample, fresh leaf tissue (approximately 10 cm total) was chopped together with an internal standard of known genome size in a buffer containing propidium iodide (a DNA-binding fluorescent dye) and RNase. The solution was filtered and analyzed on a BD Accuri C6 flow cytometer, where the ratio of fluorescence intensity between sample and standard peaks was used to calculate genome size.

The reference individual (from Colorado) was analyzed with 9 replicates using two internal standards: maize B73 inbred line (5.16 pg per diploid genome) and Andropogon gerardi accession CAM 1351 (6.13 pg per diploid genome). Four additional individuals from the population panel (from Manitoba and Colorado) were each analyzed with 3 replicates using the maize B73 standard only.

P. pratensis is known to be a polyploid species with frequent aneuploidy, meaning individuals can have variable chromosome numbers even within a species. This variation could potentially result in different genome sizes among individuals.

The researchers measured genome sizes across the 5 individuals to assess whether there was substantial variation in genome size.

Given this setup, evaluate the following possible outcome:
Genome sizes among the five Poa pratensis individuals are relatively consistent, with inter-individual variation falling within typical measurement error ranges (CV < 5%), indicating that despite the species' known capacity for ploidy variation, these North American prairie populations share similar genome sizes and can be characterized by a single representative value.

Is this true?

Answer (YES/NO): NO